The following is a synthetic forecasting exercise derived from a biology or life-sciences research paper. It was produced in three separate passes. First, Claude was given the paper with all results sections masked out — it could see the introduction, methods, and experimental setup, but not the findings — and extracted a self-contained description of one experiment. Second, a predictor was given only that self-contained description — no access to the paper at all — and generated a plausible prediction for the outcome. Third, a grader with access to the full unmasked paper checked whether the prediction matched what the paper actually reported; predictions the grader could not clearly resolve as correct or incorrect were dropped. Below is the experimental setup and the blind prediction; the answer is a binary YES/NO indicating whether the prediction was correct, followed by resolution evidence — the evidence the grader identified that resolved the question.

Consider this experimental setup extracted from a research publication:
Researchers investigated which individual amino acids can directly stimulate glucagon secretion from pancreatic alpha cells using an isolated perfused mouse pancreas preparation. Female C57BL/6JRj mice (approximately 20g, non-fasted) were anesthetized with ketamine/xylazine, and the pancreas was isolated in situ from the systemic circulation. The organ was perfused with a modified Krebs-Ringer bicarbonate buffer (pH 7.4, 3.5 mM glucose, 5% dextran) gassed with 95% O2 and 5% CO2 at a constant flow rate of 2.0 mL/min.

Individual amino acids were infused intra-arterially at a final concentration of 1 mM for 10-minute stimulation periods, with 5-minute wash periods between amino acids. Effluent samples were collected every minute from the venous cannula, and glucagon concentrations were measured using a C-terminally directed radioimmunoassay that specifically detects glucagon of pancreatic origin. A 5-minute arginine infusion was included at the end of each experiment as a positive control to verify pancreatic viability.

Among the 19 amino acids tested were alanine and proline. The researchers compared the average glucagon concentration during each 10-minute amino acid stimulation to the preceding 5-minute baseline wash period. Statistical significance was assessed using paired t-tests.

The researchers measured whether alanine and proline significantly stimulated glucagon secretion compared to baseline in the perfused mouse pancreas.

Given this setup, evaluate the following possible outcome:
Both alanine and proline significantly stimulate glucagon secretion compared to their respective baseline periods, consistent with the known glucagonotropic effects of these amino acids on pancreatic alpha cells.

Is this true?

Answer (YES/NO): YES